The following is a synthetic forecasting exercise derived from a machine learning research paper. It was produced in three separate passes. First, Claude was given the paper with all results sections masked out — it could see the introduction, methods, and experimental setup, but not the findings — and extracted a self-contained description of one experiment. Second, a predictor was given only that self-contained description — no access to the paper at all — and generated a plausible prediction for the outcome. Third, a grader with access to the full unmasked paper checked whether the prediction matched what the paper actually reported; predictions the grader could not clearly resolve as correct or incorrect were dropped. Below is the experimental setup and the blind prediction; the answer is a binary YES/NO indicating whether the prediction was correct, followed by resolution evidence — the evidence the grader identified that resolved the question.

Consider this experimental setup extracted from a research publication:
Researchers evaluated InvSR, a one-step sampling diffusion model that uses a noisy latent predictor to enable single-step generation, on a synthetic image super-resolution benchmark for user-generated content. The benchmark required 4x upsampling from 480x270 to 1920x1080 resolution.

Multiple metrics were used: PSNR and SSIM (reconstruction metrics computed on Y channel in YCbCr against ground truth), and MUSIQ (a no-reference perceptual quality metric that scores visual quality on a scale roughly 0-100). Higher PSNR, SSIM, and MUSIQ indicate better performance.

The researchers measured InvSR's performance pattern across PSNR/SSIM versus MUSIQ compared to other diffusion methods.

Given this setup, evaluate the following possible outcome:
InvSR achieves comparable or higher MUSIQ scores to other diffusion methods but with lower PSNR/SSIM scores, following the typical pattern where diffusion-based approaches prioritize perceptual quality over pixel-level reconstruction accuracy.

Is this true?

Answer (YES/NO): YES